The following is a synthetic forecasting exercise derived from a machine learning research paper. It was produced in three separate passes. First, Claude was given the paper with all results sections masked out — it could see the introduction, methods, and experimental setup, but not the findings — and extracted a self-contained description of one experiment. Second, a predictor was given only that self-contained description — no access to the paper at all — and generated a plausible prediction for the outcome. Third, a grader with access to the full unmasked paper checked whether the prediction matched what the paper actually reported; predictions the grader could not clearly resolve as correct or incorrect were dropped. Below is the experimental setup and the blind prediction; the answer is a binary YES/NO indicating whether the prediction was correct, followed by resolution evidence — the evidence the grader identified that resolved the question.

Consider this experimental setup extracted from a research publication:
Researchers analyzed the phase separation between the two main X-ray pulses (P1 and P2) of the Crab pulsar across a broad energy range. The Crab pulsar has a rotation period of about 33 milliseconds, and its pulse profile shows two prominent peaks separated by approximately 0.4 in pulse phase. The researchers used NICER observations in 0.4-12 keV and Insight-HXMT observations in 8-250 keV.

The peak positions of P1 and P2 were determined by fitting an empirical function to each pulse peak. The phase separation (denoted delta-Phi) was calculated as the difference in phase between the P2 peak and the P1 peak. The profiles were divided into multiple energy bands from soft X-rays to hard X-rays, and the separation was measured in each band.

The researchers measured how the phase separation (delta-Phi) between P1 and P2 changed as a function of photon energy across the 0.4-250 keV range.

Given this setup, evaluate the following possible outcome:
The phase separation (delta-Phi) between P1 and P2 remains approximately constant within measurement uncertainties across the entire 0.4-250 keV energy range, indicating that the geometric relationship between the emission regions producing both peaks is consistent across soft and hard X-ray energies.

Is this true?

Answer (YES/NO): NO